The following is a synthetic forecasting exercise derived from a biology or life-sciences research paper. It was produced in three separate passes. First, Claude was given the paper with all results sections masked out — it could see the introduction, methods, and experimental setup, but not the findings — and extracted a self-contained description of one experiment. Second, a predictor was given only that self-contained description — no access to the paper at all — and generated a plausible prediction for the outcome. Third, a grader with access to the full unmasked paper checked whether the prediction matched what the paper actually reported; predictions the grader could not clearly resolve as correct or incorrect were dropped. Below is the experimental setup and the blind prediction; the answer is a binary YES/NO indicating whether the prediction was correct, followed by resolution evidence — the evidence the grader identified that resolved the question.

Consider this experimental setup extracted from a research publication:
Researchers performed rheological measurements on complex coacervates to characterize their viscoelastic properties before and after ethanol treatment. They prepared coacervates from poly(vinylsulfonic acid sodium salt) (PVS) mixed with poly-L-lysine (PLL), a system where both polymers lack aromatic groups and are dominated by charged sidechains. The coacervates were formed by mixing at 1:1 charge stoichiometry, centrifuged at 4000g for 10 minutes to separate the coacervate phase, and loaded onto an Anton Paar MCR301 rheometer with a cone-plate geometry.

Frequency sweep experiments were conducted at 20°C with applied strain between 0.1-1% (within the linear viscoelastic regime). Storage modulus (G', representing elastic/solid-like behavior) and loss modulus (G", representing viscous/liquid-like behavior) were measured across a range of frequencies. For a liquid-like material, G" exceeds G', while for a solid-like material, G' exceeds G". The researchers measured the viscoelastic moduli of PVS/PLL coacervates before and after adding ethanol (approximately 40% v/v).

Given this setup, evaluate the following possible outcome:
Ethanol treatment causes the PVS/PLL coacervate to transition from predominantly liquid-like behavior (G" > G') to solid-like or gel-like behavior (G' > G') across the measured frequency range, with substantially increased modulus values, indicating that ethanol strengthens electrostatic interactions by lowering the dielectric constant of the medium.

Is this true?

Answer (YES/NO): NO